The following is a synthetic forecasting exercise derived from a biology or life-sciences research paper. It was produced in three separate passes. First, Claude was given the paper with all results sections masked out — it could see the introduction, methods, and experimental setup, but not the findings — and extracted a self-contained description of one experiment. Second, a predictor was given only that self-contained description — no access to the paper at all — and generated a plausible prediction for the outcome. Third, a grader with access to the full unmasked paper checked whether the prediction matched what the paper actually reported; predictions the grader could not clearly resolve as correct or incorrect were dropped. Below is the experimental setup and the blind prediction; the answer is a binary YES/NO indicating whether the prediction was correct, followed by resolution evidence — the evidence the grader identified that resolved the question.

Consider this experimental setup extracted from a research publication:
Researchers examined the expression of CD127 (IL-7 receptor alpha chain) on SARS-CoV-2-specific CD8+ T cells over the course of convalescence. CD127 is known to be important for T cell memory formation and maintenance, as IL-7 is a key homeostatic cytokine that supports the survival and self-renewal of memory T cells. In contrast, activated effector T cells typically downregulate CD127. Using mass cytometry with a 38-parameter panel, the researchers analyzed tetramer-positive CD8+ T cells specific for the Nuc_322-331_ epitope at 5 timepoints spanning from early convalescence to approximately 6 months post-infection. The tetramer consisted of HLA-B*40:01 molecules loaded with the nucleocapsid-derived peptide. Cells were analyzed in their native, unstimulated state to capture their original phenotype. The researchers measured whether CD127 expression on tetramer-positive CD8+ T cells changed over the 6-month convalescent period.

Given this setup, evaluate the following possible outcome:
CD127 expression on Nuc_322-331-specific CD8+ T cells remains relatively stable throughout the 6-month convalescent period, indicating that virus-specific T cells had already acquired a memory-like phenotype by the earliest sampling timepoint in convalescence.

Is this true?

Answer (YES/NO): NO